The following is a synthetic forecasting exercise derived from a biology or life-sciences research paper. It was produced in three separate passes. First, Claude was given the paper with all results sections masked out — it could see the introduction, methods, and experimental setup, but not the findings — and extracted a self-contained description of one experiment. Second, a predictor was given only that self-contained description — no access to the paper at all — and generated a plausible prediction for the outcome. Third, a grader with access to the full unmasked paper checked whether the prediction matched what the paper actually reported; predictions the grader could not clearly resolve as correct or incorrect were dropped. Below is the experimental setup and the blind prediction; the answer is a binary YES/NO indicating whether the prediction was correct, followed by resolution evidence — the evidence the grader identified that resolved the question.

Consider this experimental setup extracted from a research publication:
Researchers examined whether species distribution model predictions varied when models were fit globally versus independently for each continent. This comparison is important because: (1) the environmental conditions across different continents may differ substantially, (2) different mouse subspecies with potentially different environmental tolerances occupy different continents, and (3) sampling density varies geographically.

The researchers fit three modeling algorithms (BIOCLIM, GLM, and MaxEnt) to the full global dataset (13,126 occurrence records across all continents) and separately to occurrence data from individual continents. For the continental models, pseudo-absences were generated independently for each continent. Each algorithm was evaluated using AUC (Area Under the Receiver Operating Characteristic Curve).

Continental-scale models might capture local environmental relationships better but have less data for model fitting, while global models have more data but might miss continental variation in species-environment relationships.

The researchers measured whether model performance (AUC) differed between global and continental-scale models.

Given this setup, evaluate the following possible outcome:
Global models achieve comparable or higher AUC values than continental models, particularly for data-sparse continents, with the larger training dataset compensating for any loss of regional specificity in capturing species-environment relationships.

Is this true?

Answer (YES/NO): YES